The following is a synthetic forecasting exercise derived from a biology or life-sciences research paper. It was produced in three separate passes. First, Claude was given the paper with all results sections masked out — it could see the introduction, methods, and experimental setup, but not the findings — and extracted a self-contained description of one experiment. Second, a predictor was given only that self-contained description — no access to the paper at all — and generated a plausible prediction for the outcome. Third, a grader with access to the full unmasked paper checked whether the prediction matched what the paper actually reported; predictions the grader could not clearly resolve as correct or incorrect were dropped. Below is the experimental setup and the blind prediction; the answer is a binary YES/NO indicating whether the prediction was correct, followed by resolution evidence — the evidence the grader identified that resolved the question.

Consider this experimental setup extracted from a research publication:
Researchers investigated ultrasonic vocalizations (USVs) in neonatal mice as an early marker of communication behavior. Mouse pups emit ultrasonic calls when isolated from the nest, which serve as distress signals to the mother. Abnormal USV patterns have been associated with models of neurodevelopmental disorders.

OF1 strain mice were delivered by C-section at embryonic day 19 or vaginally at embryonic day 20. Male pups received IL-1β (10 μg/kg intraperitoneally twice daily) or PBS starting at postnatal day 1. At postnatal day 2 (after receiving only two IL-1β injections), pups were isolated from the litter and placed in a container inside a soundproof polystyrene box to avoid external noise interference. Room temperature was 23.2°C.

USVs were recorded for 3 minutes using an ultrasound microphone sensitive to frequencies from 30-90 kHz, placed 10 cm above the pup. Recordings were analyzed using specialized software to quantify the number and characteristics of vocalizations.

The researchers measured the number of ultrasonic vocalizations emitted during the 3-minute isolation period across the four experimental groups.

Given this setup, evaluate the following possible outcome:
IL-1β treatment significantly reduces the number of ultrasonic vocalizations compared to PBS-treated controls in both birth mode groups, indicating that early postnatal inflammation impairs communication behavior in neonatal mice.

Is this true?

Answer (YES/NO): NO